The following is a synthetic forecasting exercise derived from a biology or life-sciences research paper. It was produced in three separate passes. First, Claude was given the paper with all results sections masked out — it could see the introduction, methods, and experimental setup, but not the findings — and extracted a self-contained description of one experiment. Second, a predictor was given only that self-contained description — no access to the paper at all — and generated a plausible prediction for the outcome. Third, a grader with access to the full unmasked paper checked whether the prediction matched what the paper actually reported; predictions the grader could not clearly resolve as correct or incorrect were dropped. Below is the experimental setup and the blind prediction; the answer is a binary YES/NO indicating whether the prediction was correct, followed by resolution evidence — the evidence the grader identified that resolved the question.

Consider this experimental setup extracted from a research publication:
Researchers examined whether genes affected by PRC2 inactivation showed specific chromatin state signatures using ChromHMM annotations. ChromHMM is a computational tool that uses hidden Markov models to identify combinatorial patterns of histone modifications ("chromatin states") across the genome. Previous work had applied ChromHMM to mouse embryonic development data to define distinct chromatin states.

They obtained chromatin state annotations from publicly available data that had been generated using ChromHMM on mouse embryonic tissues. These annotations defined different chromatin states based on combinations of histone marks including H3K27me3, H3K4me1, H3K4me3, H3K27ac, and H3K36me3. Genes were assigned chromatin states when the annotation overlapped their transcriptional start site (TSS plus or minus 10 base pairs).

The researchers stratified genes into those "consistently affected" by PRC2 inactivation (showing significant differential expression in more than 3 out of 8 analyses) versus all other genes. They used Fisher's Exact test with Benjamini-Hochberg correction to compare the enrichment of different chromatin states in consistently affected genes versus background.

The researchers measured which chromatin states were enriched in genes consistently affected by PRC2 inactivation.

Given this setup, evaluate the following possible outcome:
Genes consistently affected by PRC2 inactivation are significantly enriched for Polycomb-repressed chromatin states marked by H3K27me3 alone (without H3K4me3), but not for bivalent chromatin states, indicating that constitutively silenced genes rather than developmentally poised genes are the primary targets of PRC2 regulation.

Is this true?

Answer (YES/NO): NO